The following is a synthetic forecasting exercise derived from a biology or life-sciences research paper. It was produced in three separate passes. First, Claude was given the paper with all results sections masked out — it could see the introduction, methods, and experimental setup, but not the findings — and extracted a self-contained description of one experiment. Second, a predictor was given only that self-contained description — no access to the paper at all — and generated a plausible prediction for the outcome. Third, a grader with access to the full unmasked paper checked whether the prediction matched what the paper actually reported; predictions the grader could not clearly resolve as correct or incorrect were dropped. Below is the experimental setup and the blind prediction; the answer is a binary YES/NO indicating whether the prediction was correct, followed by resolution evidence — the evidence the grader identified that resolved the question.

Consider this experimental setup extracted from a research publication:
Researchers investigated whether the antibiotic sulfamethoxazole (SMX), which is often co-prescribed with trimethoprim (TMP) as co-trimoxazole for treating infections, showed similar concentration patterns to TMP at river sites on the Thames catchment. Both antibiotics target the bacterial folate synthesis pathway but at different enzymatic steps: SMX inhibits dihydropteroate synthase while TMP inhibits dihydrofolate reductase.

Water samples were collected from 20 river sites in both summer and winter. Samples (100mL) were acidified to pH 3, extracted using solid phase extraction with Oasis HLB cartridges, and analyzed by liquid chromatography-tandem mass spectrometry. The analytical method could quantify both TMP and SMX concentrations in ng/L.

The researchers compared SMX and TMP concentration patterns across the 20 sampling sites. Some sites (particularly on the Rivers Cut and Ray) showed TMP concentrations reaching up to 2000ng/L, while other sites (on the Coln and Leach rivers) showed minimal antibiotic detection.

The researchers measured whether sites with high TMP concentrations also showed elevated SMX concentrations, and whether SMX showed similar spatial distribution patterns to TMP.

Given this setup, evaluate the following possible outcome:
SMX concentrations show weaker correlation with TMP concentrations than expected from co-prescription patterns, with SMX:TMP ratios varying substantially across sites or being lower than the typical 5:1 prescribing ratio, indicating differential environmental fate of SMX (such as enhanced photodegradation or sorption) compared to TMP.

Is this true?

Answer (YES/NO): YES